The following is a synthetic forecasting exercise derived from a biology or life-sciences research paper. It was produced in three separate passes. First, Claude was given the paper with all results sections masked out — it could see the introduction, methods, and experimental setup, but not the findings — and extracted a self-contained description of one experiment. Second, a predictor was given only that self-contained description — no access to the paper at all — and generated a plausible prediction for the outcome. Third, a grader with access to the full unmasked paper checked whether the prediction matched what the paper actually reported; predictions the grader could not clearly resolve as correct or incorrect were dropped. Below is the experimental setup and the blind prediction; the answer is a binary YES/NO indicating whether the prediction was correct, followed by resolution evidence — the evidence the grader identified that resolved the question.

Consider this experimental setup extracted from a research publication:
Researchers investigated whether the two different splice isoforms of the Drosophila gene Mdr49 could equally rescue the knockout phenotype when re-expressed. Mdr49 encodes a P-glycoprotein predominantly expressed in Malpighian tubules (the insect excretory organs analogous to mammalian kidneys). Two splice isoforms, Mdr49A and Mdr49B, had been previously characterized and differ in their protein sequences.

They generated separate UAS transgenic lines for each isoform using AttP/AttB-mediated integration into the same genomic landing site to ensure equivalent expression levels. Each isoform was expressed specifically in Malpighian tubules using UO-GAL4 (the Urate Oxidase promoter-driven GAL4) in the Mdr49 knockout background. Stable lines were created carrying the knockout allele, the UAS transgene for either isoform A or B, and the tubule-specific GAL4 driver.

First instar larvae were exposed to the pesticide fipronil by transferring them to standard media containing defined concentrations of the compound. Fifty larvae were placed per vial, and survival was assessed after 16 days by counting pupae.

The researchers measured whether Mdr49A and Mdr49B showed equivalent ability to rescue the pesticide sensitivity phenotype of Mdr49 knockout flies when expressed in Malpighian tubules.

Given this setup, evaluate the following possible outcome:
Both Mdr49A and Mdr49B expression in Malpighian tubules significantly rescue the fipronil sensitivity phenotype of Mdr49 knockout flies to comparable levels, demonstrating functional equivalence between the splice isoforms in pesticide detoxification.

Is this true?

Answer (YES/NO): NO